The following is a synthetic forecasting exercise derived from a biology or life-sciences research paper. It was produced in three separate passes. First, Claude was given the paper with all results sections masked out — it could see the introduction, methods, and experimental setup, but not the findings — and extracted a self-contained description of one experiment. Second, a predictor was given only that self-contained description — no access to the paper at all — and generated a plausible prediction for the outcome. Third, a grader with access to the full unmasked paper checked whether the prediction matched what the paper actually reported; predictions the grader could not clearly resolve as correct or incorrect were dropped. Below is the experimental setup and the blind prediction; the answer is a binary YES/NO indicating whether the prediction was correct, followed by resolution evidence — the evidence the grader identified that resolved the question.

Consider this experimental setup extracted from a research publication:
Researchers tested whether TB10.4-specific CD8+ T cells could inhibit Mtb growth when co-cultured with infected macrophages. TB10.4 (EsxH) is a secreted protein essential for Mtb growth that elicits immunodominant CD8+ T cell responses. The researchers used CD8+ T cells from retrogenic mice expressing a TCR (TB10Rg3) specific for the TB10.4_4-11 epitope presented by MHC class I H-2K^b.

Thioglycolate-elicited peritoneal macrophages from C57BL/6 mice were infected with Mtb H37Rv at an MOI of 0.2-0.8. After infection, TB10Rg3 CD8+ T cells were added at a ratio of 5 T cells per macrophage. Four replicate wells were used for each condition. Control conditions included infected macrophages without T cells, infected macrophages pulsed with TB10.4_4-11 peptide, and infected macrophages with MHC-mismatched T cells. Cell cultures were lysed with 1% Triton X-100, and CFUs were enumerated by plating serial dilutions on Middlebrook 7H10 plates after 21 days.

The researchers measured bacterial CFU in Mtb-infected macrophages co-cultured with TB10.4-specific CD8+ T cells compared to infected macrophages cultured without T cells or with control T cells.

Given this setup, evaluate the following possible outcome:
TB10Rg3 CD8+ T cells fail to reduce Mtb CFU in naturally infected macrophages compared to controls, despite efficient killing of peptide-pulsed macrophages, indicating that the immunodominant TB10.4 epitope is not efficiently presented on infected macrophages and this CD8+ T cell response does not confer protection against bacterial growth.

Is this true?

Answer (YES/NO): YES